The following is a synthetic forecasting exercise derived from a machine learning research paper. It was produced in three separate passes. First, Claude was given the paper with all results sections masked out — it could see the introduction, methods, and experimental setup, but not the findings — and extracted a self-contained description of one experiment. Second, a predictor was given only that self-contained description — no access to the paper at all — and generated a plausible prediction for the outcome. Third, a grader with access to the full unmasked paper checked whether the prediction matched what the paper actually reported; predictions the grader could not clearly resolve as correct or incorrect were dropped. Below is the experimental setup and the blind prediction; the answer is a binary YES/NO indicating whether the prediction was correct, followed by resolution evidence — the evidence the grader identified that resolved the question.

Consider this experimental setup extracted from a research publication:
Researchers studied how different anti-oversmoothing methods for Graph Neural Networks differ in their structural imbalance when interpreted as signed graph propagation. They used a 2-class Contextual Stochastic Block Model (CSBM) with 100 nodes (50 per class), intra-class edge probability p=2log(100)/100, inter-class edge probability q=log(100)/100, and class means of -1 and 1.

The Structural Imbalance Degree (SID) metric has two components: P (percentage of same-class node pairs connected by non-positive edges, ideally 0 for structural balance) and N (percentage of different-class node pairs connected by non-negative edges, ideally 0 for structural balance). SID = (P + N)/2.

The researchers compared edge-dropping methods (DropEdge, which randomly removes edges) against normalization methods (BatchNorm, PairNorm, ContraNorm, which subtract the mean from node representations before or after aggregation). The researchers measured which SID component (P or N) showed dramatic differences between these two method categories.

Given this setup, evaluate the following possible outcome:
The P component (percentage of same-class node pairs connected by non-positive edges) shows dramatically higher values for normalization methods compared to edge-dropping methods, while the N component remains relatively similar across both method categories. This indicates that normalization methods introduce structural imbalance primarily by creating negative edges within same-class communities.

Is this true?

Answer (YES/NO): NO